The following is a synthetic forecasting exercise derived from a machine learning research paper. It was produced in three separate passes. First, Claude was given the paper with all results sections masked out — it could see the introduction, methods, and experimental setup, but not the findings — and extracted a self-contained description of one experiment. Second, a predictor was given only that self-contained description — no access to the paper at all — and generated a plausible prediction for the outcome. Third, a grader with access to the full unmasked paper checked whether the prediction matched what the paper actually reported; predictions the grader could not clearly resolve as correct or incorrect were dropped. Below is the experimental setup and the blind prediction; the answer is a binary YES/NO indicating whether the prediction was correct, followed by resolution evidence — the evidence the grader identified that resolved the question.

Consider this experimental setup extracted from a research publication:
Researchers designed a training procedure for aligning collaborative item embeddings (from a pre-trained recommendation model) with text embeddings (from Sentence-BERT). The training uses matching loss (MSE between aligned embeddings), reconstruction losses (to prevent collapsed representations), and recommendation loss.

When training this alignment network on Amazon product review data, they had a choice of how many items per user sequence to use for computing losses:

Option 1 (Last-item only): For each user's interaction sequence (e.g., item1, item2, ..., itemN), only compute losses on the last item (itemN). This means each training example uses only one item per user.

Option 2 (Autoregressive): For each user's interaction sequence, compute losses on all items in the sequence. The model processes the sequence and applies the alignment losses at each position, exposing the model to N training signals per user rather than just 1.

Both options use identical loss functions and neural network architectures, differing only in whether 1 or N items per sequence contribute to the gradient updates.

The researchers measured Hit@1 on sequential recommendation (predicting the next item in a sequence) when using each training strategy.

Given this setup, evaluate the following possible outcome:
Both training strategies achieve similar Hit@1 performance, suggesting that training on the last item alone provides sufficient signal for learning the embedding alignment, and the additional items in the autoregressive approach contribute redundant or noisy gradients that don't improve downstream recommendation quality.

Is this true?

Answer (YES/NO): NO